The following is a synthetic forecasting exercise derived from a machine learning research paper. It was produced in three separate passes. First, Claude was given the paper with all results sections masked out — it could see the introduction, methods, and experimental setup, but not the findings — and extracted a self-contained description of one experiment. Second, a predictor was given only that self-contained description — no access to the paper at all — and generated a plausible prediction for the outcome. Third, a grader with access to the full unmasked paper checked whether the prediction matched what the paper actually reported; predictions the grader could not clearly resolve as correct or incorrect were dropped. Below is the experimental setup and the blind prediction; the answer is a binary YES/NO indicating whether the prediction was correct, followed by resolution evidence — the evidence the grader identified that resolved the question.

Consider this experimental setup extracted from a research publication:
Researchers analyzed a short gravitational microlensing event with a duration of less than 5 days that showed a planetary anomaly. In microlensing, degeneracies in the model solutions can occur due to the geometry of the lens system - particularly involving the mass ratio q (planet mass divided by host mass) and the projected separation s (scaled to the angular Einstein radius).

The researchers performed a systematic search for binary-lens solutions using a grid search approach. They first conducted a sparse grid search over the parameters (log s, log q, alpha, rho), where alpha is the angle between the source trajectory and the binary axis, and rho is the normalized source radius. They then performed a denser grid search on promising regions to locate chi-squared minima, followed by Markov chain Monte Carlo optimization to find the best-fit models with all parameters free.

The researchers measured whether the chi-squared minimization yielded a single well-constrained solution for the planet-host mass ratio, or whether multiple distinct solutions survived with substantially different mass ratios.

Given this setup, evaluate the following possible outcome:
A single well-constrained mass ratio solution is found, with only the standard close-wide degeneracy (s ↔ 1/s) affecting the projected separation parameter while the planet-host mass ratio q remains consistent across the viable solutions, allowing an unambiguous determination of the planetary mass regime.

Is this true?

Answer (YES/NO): NO